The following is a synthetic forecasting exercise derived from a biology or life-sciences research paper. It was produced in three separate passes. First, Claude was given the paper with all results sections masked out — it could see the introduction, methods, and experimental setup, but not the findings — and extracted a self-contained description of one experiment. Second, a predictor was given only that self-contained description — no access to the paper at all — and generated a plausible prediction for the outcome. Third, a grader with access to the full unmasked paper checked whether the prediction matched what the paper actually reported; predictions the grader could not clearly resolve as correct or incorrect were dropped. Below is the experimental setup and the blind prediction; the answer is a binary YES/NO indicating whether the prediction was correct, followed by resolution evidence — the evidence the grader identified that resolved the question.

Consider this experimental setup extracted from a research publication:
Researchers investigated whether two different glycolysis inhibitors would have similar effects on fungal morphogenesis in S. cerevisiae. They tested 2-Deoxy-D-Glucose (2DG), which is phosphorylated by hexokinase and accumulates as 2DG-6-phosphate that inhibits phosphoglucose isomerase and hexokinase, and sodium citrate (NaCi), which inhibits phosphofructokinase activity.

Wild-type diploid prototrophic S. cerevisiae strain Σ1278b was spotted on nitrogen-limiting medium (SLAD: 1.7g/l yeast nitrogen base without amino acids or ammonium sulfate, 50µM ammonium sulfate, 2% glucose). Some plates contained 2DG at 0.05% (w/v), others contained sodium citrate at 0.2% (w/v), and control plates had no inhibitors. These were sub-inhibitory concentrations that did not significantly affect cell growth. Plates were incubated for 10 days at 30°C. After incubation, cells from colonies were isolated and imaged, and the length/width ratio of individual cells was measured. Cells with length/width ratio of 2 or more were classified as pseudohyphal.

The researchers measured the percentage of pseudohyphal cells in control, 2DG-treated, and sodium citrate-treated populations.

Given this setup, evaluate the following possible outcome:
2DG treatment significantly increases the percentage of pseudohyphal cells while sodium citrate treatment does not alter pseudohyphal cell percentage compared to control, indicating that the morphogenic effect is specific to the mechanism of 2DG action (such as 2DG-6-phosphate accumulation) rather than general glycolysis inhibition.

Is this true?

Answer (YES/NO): NO